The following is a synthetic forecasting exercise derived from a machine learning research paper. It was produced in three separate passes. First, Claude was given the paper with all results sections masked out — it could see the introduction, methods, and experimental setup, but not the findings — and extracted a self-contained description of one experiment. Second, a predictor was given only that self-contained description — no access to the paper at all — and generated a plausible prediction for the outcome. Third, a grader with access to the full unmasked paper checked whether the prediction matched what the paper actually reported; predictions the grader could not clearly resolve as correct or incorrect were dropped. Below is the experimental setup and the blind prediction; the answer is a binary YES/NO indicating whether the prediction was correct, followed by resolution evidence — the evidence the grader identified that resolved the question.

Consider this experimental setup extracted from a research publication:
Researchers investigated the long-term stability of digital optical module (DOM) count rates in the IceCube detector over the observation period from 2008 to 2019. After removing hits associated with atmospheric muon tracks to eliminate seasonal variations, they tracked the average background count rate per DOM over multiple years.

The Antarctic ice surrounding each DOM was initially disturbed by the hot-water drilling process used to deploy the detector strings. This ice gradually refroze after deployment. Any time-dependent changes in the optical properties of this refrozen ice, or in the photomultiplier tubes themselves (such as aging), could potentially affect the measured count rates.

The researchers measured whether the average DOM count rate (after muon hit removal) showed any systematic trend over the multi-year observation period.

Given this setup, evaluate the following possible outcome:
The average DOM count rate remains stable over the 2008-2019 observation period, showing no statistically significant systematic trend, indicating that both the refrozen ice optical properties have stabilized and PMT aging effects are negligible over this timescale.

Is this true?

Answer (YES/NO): NO